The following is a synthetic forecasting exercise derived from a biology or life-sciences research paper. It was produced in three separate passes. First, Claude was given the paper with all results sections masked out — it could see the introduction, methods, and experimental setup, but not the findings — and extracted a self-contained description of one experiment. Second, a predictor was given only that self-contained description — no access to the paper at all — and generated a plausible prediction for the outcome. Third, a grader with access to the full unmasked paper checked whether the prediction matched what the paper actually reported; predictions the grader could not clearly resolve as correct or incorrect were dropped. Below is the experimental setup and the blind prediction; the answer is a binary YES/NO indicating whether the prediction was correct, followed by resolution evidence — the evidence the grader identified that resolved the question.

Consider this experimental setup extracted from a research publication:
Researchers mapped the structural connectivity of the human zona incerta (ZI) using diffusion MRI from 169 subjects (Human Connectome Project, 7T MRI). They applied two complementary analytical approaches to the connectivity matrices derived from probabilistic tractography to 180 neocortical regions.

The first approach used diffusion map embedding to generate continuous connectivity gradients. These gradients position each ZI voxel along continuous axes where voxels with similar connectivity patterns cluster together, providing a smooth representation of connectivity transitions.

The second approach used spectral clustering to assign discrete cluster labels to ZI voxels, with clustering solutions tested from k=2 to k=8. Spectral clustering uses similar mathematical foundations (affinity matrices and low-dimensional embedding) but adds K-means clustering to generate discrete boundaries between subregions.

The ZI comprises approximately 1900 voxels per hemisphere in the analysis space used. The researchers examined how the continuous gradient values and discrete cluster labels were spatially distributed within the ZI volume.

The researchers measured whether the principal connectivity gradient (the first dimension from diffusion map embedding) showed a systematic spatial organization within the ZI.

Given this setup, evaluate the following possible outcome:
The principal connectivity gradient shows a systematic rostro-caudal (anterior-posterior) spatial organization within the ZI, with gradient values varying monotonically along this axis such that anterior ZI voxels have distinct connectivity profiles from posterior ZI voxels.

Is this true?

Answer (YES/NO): YES